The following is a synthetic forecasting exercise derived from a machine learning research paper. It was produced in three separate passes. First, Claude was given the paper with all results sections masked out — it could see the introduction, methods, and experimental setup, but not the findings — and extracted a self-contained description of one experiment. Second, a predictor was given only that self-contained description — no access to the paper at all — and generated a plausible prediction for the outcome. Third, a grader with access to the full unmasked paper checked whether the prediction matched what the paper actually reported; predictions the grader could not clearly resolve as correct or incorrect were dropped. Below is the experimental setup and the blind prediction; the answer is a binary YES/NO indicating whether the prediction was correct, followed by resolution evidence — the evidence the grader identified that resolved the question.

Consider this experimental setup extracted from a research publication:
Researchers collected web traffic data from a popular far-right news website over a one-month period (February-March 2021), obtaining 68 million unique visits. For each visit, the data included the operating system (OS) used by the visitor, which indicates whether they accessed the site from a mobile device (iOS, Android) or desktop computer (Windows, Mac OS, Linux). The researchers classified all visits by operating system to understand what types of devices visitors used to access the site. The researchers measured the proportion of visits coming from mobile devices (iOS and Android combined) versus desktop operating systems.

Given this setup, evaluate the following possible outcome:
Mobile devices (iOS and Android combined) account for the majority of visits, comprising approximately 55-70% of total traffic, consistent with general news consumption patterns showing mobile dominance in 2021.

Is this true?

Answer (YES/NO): NO